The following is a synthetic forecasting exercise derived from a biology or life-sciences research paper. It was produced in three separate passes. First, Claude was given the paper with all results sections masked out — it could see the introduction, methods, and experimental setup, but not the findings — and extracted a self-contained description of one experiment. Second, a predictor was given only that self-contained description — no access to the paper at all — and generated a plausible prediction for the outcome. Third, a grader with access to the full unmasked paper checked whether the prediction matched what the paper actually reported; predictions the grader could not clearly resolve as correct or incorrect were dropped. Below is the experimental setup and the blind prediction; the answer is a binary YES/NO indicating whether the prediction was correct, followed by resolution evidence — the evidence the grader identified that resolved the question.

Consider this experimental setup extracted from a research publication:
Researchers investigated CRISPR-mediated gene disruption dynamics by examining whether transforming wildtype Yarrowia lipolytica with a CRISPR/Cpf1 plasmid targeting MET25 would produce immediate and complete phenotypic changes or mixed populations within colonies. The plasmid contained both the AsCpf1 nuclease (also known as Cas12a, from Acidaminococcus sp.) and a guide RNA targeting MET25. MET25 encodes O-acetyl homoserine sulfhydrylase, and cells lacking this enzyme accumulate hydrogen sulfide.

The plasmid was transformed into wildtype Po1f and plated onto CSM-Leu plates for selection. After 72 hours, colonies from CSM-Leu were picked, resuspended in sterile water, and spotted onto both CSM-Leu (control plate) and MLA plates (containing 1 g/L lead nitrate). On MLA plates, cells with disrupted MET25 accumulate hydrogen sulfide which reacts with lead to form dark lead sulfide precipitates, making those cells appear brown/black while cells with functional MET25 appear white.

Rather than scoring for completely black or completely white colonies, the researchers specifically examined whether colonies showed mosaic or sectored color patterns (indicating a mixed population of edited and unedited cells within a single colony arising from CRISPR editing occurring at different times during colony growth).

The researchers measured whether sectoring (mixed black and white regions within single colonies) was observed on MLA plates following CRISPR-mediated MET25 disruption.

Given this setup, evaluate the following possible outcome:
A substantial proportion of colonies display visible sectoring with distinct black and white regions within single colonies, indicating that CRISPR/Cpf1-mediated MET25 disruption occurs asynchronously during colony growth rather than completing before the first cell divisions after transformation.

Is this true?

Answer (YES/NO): YES